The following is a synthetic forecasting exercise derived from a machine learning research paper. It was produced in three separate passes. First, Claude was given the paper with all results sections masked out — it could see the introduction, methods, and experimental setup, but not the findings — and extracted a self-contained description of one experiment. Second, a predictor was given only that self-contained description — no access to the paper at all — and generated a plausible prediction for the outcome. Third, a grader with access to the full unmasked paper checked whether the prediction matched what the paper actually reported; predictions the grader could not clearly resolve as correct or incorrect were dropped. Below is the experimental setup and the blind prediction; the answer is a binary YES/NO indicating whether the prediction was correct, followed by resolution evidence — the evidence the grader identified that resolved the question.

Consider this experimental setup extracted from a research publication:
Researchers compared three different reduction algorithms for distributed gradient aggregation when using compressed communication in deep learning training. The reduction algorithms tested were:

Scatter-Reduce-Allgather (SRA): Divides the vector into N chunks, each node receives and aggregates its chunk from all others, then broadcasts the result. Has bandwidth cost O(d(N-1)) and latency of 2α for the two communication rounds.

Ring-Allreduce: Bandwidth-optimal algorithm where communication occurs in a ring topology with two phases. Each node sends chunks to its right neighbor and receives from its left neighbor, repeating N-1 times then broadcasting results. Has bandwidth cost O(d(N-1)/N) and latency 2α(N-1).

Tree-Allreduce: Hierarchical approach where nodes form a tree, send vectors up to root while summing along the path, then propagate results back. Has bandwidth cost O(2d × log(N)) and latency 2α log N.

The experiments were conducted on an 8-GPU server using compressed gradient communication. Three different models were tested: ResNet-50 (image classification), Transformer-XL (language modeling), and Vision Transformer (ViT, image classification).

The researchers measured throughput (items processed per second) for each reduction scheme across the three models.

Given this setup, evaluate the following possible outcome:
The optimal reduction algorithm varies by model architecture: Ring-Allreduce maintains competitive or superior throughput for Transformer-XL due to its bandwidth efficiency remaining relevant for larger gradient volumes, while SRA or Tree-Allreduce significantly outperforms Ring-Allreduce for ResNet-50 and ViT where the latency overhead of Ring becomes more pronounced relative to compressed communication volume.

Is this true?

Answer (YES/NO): NO